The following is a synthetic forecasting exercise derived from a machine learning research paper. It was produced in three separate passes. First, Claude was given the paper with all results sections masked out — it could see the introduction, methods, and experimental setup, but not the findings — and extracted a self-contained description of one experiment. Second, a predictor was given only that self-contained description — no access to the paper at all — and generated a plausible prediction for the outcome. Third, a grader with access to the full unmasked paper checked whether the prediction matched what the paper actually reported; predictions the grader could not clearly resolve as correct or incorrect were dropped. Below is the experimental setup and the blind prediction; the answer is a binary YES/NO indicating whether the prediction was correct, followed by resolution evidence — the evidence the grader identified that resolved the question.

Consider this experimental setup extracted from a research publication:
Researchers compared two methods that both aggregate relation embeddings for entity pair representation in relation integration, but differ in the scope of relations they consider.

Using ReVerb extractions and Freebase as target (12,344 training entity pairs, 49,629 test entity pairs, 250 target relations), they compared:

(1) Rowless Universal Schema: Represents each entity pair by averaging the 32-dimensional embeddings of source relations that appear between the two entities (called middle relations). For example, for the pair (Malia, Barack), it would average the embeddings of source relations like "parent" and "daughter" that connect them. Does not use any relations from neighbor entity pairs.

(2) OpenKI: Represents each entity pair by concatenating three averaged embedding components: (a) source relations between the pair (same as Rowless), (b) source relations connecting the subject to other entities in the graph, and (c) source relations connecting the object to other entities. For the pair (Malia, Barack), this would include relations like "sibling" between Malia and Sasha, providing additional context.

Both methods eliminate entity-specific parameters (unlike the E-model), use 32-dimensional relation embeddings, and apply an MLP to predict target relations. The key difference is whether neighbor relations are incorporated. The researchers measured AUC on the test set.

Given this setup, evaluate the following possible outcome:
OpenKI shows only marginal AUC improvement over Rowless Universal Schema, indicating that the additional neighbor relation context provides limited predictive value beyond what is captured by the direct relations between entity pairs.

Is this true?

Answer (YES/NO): NO